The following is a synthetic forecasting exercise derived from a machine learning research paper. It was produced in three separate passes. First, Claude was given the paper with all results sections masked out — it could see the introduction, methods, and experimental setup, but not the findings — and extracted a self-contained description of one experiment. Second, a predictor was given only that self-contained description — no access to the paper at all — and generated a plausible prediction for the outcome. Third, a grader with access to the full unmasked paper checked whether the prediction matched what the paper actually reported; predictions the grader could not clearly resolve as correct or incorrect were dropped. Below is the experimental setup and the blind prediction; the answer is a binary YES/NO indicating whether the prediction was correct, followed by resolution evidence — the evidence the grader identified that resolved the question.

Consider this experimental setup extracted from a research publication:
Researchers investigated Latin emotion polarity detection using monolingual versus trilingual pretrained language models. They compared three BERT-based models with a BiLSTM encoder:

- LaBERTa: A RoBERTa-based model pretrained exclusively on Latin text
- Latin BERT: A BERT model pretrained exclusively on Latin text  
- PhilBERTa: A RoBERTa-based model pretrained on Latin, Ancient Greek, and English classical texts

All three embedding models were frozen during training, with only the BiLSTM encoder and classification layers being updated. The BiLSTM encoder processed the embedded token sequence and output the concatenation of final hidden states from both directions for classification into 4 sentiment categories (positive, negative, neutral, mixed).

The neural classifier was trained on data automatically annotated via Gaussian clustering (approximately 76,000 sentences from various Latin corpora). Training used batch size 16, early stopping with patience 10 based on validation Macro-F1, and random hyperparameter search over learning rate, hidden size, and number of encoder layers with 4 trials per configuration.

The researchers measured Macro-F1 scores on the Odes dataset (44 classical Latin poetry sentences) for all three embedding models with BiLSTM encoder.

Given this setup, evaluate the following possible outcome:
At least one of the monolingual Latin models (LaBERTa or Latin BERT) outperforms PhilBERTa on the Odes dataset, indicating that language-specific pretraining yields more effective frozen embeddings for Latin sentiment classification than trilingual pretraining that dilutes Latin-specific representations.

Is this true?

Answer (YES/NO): NO